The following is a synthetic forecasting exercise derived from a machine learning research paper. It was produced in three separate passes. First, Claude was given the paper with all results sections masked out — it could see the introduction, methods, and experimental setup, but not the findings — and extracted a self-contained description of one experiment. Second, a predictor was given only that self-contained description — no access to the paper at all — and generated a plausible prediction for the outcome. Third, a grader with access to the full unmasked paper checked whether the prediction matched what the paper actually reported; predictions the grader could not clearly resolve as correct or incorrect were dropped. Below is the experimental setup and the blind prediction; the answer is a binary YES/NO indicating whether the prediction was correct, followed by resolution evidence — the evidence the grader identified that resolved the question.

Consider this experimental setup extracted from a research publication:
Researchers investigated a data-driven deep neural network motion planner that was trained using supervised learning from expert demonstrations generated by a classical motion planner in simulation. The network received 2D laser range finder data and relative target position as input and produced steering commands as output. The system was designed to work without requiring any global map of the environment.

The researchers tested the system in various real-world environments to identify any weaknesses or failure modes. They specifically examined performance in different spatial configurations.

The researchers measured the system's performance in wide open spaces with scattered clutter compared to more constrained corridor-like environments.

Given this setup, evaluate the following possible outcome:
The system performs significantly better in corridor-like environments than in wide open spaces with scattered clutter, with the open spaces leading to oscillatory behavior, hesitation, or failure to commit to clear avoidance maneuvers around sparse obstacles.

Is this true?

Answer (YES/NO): NO